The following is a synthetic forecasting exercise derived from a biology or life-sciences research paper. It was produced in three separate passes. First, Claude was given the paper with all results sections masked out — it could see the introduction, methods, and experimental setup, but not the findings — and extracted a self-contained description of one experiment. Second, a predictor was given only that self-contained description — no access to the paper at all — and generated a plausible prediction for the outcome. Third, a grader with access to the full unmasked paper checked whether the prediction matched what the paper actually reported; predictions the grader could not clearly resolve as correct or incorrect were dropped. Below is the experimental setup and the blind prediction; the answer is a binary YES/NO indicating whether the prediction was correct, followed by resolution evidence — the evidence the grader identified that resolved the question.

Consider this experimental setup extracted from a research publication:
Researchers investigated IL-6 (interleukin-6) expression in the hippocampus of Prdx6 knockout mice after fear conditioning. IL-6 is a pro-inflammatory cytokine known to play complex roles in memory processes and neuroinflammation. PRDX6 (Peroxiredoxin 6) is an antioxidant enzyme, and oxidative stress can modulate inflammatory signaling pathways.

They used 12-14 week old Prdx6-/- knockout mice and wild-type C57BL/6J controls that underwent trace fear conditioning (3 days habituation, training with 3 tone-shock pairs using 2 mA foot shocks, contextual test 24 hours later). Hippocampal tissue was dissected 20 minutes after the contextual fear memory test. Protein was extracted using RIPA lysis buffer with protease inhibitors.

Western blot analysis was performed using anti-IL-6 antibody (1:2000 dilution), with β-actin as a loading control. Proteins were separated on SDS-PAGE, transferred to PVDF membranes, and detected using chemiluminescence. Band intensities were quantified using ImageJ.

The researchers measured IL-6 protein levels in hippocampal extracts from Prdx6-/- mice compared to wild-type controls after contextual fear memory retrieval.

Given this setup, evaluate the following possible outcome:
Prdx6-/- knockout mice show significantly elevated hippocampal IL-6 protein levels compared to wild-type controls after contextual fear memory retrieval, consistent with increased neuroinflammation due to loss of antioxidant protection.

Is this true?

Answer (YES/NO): NO